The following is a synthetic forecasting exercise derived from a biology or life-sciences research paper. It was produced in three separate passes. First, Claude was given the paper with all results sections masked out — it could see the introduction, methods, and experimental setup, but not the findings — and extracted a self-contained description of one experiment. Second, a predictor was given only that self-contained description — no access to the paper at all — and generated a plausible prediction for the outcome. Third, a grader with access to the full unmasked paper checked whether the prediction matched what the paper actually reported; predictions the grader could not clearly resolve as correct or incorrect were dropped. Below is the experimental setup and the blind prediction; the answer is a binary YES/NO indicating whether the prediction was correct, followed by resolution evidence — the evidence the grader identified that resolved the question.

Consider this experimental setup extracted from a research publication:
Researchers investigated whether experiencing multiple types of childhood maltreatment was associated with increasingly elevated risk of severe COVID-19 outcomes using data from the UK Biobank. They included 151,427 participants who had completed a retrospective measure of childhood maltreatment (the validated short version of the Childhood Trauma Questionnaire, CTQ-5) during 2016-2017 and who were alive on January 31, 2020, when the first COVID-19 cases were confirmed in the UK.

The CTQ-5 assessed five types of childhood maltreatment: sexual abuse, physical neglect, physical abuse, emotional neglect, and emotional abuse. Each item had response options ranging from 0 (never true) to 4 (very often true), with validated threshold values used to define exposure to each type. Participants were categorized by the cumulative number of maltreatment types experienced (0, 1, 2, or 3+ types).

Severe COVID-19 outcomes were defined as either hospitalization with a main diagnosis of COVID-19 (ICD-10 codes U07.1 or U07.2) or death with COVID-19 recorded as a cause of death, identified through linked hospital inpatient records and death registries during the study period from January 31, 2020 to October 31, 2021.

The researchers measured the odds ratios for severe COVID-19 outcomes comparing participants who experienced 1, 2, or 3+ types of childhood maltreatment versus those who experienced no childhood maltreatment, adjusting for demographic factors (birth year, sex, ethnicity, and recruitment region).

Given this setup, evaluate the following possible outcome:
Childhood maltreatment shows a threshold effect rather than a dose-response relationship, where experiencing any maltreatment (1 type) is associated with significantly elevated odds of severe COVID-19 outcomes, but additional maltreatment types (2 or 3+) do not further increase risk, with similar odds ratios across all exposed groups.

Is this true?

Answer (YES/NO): NO